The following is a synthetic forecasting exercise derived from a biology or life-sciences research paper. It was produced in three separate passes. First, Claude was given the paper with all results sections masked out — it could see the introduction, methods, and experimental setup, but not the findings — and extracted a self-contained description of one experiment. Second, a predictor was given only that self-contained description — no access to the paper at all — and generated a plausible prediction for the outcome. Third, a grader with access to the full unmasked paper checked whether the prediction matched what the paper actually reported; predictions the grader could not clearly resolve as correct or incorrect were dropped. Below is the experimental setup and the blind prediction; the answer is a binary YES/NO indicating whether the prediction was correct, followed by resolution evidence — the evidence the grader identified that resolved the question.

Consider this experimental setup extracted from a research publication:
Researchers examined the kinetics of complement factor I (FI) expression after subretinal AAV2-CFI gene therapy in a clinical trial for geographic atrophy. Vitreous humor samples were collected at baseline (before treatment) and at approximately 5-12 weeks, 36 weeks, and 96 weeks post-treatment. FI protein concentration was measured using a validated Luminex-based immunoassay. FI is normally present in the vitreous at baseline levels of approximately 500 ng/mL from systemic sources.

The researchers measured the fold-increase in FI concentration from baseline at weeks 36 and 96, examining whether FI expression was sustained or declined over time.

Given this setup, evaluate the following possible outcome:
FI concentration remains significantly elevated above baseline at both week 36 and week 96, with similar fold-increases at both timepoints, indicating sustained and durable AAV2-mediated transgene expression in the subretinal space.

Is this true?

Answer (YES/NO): YES